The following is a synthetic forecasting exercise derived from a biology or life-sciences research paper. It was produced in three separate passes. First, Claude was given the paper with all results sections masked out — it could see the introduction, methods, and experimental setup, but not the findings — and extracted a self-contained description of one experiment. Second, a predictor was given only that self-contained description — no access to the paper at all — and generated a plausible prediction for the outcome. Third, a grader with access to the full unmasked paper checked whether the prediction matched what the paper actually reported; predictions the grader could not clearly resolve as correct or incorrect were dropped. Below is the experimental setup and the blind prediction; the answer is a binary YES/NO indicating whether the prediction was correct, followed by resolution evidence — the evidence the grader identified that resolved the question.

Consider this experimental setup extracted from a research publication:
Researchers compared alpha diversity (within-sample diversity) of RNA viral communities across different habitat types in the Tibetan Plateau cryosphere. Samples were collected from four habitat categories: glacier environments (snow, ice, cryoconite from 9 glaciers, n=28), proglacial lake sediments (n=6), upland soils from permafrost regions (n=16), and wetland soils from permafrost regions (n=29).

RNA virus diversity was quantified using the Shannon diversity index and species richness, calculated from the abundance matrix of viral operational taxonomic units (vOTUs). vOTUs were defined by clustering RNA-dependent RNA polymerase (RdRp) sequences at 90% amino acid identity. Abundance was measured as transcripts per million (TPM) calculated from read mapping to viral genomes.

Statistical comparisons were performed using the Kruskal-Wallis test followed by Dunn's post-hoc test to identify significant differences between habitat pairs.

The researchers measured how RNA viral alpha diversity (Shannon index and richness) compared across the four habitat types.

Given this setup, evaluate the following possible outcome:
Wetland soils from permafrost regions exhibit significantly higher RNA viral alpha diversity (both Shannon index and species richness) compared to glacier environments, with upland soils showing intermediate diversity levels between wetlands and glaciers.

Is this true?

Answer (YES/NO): NO